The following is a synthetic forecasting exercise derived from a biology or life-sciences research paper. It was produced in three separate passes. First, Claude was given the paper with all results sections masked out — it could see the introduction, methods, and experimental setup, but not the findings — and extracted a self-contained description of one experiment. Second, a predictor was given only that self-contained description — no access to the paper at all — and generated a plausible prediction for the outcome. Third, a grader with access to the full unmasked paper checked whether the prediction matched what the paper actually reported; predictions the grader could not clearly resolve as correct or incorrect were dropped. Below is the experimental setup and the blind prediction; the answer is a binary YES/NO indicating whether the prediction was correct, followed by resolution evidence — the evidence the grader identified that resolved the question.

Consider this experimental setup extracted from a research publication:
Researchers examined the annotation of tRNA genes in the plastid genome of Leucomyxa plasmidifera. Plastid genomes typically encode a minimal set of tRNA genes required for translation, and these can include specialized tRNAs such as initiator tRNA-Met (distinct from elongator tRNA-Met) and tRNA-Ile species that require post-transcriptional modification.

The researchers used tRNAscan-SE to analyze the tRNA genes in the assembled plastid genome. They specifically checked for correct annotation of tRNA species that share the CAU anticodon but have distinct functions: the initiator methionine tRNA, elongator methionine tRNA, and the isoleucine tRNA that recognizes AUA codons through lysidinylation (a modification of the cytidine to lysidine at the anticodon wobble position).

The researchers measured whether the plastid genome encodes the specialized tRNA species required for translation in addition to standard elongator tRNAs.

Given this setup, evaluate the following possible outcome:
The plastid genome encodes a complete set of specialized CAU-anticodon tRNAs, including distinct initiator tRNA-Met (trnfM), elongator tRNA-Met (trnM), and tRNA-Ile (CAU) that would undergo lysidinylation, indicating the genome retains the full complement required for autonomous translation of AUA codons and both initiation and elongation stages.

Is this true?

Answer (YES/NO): YES